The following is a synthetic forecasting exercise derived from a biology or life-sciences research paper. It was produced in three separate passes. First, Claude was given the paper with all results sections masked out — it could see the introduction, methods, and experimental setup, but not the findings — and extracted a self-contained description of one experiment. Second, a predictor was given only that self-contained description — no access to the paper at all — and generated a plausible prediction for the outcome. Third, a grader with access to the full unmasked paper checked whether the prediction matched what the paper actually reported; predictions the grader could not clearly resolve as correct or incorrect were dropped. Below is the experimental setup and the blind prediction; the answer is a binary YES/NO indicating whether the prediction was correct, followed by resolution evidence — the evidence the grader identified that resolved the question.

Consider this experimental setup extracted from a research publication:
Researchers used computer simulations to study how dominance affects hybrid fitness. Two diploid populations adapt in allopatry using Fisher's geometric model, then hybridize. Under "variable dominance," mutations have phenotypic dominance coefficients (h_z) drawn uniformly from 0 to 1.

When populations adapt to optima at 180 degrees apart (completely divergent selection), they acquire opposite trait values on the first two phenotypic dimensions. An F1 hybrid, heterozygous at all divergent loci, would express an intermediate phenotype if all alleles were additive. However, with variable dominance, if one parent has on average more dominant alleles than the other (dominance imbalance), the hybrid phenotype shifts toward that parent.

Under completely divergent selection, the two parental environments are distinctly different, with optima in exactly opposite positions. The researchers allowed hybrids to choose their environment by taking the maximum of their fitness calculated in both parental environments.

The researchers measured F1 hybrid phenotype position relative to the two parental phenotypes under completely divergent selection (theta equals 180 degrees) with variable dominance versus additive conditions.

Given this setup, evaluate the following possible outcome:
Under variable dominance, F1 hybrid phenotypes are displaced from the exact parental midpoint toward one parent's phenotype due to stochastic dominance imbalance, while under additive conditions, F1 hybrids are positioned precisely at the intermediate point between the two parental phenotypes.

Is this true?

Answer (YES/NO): YES